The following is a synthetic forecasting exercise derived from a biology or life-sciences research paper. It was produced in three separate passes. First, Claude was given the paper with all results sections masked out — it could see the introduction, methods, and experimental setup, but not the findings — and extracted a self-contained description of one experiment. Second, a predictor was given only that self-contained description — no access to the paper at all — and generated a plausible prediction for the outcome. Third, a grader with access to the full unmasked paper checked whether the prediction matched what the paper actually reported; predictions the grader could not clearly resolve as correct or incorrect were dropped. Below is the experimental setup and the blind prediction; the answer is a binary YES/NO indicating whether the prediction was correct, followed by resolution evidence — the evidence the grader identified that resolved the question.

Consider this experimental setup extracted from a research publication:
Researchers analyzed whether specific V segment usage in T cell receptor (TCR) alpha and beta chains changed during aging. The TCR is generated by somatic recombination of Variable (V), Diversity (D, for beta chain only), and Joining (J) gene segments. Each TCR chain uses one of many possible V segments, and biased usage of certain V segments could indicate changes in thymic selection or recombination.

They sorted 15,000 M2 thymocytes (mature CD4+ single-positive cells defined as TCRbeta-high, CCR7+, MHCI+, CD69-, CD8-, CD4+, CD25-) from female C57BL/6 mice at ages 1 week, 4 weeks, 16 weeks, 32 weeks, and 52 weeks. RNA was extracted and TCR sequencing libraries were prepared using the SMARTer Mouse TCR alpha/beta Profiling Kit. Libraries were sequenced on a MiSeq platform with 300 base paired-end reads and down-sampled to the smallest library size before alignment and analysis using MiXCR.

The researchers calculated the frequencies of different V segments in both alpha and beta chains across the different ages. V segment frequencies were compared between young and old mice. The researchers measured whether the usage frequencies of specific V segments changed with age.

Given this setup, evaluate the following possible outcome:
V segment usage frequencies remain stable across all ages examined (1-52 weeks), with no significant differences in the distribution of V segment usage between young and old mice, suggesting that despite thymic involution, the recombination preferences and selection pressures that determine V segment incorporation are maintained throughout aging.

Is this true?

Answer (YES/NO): NO